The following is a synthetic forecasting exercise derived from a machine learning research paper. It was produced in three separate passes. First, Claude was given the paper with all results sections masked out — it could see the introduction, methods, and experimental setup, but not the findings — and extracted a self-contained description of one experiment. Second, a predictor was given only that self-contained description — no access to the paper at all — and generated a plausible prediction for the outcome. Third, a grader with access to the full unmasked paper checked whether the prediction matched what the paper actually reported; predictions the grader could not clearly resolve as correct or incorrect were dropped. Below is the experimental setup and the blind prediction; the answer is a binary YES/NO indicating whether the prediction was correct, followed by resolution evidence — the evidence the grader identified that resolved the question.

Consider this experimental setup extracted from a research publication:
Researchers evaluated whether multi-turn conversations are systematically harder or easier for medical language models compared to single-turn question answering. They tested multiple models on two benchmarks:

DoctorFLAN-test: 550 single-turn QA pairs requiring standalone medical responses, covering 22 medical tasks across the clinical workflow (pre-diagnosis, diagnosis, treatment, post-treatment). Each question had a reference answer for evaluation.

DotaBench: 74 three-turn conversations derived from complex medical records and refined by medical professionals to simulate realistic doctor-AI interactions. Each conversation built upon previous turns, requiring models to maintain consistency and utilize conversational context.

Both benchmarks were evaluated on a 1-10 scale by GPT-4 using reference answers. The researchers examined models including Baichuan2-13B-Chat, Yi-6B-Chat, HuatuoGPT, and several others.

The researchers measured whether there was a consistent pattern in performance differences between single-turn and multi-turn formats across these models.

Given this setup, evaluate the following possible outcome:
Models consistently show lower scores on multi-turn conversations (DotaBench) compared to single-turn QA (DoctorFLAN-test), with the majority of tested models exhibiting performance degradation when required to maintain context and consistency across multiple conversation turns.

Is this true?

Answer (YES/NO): NO